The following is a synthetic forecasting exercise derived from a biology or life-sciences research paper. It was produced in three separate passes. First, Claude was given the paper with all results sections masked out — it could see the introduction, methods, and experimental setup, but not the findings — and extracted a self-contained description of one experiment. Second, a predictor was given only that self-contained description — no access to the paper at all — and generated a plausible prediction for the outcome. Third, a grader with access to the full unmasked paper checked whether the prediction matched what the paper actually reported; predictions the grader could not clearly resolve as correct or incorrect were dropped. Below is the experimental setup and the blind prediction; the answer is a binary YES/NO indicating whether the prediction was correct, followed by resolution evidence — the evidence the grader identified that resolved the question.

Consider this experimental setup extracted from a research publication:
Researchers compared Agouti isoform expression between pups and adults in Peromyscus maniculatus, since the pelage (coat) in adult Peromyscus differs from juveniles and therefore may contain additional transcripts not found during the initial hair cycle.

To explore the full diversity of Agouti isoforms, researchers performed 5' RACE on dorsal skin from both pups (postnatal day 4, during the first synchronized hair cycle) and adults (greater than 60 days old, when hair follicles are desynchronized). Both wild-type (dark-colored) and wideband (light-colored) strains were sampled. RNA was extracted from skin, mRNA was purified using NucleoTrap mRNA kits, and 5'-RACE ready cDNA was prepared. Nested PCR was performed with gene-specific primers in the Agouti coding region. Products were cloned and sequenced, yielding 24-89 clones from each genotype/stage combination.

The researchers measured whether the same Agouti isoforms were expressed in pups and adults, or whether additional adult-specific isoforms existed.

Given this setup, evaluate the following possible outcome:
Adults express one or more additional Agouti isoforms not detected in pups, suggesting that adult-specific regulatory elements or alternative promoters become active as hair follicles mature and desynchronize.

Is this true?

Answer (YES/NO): NO